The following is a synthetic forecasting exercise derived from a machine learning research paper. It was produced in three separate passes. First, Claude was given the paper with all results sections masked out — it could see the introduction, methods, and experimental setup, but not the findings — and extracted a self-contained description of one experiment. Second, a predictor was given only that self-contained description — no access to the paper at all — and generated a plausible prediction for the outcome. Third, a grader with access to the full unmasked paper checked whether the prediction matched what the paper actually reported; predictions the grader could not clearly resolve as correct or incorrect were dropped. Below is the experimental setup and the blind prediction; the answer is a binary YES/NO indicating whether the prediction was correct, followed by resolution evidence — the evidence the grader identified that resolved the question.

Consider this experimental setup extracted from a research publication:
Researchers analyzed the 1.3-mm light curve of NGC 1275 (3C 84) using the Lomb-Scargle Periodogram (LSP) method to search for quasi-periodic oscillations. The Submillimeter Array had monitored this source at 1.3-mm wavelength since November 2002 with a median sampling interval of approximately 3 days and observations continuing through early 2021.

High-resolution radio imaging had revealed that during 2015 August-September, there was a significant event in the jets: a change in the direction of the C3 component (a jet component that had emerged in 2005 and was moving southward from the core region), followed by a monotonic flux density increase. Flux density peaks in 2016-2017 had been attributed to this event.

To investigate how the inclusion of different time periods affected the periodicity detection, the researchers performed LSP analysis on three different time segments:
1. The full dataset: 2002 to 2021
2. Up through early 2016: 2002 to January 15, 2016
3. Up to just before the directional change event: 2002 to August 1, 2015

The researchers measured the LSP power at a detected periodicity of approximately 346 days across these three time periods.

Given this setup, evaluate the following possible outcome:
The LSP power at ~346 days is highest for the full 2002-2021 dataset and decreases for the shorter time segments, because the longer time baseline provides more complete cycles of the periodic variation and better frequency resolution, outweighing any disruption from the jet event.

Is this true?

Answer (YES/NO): NO